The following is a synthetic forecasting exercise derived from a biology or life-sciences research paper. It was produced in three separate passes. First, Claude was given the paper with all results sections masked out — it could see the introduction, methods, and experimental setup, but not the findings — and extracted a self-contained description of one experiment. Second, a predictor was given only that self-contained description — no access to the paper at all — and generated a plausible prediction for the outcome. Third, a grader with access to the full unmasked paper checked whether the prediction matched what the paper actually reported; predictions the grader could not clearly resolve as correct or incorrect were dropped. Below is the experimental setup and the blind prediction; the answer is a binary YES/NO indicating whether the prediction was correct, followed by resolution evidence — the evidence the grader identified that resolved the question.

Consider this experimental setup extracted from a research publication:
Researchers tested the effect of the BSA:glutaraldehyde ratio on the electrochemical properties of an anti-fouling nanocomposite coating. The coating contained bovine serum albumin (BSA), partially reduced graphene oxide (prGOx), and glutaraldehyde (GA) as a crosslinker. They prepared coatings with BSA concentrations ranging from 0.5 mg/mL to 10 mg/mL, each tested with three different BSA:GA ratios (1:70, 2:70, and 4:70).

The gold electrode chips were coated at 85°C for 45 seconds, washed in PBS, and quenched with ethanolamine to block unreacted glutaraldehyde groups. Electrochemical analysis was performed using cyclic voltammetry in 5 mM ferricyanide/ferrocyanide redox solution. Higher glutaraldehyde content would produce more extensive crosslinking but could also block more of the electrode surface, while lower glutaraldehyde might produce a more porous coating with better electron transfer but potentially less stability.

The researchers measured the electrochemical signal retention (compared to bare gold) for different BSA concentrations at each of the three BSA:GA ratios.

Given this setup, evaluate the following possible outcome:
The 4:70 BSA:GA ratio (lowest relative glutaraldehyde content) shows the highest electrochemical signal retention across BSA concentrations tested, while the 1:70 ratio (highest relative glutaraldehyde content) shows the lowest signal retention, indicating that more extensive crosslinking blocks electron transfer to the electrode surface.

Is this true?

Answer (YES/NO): NO